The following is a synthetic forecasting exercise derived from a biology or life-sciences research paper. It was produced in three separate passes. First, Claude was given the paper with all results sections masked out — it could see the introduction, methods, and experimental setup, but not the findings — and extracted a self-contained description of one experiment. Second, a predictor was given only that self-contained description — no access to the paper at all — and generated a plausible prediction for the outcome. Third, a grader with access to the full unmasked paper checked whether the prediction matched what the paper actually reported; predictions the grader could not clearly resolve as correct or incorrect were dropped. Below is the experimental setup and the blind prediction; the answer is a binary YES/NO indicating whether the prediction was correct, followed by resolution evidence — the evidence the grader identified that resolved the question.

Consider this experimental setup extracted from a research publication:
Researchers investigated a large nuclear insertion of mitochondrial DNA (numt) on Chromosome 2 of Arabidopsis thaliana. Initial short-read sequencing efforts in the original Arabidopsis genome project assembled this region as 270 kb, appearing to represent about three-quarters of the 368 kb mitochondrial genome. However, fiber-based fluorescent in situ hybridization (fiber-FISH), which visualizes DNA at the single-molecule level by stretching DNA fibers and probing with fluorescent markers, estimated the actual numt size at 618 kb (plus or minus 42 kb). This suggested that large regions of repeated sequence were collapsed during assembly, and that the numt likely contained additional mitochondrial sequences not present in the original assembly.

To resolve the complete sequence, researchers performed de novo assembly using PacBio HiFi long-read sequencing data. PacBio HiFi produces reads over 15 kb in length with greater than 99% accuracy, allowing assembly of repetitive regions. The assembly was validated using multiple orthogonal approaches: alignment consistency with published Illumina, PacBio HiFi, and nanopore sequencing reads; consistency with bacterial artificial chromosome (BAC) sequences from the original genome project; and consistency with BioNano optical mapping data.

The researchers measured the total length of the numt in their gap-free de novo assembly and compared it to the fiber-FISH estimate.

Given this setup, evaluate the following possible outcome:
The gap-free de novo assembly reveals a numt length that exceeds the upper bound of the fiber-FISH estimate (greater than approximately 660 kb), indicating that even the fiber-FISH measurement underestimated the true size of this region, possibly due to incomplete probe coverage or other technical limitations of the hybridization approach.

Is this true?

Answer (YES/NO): NO